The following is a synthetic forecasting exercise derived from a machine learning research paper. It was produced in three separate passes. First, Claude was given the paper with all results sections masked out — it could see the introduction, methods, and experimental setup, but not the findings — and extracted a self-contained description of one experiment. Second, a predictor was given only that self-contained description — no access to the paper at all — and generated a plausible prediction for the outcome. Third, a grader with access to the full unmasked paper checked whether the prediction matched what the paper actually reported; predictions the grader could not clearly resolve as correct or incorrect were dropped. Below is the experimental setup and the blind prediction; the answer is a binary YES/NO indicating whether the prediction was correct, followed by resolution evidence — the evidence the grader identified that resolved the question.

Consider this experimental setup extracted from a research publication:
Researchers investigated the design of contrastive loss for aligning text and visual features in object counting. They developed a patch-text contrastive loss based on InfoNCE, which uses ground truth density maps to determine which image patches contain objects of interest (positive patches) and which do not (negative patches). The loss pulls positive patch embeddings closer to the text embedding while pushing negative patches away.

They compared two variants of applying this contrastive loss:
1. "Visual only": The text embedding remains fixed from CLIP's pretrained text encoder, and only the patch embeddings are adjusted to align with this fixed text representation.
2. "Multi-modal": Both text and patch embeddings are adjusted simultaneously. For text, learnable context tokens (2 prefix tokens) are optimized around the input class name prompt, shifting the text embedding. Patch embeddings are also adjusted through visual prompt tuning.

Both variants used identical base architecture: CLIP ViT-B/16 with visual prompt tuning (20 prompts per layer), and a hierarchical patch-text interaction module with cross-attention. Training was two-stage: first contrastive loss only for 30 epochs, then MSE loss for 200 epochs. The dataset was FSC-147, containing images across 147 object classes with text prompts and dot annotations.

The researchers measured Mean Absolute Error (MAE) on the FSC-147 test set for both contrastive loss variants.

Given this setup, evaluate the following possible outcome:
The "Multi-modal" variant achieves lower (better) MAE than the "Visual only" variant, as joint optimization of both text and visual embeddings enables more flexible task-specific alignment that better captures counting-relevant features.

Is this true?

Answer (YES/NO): YES